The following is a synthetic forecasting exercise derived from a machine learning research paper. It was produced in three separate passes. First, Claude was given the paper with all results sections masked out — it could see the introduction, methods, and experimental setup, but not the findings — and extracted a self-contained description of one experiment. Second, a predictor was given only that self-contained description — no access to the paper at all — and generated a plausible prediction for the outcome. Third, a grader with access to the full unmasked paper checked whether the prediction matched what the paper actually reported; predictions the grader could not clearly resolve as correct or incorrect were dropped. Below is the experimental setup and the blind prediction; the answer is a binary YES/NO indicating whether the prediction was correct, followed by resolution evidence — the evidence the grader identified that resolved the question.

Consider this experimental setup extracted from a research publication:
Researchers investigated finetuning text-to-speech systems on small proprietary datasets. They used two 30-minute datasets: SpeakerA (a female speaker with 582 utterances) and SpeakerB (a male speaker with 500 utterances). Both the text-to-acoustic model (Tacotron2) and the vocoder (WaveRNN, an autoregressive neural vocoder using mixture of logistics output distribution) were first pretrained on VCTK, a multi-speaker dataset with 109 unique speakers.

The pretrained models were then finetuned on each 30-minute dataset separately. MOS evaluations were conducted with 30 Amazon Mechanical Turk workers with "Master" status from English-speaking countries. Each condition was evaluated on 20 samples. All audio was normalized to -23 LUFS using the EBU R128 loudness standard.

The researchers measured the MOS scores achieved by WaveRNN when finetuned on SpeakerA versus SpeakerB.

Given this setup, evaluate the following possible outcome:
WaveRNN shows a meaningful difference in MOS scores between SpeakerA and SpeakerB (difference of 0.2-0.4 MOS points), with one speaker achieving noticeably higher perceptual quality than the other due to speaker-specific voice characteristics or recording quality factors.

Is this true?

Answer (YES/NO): NO